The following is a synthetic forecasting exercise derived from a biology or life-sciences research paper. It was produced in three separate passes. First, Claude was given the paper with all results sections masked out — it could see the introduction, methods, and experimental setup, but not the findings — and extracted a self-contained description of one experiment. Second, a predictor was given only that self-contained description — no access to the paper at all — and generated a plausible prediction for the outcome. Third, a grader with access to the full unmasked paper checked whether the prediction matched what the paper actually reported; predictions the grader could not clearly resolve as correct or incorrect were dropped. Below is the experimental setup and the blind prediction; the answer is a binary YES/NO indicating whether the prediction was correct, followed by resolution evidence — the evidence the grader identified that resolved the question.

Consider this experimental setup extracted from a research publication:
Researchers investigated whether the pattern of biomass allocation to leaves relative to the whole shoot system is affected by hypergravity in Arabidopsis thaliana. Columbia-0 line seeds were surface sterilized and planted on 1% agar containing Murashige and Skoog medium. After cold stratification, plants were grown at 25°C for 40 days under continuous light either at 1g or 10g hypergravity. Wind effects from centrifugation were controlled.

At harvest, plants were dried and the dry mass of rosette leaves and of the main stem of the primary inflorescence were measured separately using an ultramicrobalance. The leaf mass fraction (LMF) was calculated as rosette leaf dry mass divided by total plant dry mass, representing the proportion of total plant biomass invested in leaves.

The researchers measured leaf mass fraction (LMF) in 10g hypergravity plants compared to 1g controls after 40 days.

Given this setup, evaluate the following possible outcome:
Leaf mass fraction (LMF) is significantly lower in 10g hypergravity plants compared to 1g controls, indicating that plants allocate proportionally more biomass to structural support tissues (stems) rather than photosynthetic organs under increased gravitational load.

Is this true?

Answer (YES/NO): NO